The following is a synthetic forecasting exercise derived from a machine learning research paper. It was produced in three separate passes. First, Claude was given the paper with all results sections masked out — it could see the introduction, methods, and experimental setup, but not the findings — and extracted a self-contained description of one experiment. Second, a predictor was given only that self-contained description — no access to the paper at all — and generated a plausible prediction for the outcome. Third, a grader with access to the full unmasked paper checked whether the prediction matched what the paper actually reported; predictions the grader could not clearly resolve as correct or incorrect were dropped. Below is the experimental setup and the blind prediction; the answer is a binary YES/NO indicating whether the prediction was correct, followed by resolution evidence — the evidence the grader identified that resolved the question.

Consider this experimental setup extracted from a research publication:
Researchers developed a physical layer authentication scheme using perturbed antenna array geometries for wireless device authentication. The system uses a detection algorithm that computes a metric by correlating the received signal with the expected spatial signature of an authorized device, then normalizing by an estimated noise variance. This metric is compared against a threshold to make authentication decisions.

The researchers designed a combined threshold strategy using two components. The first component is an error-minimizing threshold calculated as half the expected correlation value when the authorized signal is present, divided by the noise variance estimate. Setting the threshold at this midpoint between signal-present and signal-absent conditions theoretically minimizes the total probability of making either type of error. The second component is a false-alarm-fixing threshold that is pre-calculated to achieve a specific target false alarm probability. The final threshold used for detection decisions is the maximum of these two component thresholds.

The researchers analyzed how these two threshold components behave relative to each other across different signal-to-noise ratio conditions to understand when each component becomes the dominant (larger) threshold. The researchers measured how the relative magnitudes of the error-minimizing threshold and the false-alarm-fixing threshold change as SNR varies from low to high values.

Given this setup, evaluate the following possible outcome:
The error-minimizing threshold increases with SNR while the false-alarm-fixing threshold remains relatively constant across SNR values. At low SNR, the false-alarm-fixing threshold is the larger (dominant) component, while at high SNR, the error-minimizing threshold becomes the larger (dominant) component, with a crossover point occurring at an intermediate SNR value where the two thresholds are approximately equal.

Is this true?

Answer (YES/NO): YES